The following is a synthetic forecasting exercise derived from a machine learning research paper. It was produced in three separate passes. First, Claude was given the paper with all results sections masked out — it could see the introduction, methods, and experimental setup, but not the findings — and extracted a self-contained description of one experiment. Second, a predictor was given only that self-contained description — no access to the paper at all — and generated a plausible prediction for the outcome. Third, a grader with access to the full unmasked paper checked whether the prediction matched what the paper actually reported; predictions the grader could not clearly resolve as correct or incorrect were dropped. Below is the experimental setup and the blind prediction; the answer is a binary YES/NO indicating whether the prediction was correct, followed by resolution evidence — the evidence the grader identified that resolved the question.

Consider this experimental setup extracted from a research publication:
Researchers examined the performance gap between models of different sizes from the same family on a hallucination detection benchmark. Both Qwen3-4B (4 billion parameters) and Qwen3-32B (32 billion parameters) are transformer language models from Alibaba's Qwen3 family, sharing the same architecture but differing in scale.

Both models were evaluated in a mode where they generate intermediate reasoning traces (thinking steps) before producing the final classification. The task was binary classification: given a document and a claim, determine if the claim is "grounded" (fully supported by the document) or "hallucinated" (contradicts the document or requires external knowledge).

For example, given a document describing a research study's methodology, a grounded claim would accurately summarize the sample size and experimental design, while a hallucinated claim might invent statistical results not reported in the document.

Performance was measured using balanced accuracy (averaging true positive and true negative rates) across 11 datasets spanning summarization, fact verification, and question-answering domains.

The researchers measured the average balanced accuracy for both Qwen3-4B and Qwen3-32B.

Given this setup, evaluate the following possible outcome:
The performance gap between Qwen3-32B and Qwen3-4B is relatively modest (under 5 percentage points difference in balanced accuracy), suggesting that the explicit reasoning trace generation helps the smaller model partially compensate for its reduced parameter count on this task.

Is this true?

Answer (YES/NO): YES